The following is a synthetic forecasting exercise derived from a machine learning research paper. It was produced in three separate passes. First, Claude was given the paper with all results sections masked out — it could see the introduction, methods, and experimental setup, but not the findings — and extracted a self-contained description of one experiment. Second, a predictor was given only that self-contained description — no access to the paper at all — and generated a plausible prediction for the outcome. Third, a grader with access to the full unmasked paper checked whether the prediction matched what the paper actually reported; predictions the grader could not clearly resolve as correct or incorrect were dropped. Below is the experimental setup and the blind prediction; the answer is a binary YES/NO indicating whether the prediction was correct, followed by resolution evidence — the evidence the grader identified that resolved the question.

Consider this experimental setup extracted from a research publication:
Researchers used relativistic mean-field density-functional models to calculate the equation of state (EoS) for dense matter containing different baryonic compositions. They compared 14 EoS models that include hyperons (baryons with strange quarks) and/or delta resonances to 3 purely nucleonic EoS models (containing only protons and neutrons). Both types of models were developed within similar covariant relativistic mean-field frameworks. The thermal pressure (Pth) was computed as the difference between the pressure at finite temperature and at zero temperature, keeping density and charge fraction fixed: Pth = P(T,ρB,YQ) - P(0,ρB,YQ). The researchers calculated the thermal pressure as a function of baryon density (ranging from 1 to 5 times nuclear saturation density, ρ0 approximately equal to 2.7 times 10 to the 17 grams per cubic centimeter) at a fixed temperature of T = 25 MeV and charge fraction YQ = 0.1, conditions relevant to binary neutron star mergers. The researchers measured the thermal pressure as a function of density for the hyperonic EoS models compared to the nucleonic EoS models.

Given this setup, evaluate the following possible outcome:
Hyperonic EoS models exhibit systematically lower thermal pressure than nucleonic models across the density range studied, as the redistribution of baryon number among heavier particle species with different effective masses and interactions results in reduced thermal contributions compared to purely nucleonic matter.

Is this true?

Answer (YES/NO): NO